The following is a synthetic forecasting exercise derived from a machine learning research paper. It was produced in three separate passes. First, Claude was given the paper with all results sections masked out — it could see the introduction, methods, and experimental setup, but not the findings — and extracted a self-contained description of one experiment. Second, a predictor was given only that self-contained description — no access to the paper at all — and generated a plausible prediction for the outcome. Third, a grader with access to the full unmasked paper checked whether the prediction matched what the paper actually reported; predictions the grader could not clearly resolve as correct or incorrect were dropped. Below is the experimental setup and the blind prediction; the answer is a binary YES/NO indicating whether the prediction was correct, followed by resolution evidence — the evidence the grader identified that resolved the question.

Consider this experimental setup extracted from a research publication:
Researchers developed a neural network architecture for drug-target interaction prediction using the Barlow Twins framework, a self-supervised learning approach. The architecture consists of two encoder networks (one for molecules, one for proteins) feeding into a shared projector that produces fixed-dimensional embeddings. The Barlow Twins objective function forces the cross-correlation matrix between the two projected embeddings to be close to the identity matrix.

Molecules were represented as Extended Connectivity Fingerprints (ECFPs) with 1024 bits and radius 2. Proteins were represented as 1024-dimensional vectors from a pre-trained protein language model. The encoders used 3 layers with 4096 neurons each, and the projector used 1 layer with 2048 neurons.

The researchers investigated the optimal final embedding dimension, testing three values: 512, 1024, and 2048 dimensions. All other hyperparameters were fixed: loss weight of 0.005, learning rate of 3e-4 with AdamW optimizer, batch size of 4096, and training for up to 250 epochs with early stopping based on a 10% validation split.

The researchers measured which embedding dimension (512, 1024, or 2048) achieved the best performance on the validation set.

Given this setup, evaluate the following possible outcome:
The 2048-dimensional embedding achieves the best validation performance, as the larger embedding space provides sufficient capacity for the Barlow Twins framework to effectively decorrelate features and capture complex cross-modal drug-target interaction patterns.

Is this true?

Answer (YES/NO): NO